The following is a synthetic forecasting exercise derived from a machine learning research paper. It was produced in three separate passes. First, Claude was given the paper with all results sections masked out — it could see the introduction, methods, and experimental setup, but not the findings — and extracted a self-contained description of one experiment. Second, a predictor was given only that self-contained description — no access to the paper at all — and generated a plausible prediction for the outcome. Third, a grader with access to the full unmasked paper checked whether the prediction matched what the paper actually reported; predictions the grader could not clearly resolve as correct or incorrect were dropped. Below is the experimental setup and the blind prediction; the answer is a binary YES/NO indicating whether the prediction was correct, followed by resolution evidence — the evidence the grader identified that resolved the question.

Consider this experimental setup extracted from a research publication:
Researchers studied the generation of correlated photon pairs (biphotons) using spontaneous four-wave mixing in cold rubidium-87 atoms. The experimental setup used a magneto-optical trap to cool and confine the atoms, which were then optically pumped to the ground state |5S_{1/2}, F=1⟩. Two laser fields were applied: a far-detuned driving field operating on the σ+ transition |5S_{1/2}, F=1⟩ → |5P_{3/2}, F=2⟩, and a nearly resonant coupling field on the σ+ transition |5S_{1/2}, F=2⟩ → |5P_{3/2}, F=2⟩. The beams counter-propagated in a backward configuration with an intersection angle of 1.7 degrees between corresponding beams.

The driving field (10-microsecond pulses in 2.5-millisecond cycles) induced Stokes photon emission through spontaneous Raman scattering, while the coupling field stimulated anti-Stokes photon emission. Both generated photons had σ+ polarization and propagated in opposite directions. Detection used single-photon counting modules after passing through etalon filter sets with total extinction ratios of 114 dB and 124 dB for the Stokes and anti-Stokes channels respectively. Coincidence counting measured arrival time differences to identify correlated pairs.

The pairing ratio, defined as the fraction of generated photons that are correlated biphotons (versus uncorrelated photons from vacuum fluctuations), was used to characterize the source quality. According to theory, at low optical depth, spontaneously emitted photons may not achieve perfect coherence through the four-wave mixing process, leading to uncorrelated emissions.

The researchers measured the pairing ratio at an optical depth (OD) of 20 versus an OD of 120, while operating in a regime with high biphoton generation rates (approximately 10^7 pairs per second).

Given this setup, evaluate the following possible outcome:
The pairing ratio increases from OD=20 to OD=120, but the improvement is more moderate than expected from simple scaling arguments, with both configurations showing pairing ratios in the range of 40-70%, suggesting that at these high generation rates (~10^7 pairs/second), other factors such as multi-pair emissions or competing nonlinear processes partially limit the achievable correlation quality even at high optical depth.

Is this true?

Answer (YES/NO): NO